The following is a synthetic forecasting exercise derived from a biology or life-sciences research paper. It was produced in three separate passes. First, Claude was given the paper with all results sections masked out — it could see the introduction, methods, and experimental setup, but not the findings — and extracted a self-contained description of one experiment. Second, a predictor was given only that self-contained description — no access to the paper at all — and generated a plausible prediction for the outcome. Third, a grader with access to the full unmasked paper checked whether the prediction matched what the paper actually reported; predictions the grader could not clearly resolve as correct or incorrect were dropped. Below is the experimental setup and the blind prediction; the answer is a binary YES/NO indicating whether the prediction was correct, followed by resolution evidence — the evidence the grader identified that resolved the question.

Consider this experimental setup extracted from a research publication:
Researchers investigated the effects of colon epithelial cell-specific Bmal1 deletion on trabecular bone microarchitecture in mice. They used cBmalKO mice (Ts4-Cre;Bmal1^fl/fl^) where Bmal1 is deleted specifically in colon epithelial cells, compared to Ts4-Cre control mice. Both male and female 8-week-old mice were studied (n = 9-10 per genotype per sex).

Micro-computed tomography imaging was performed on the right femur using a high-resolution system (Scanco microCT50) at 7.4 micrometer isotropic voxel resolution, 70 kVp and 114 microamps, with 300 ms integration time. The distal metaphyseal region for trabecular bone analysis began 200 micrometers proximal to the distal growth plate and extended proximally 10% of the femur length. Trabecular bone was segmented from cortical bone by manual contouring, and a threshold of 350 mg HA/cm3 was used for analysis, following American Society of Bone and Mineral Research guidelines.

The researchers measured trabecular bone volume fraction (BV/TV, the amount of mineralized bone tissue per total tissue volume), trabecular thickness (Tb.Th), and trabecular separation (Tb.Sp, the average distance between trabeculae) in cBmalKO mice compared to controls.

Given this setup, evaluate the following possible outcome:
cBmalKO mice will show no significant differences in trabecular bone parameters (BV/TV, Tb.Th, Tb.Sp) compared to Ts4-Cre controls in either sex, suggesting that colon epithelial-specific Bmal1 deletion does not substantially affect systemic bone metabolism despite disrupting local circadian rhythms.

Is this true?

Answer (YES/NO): NO